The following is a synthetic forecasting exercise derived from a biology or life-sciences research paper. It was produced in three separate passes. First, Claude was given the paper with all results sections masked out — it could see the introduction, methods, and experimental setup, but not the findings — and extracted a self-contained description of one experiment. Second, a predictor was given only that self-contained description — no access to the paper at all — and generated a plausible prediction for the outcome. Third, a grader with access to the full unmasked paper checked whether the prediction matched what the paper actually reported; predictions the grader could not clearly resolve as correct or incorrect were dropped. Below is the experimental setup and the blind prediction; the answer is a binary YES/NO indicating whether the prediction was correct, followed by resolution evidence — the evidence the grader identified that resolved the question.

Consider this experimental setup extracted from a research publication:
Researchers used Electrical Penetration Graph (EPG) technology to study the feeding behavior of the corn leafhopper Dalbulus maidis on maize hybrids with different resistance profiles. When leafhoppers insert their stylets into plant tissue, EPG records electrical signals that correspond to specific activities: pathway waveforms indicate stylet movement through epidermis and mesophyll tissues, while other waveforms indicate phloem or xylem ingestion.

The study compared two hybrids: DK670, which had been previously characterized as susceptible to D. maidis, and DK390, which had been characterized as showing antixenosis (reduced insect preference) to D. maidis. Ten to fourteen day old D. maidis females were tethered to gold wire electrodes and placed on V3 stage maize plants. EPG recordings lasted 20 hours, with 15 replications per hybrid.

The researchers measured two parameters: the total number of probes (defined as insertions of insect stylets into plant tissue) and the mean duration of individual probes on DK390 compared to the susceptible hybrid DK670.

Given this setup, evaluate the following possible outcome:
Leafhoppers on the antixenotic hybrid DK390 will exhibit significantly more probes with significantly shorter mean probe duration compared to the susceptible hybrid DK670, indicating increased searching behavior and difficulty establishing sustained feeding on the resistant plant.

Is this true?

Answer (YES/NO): YES